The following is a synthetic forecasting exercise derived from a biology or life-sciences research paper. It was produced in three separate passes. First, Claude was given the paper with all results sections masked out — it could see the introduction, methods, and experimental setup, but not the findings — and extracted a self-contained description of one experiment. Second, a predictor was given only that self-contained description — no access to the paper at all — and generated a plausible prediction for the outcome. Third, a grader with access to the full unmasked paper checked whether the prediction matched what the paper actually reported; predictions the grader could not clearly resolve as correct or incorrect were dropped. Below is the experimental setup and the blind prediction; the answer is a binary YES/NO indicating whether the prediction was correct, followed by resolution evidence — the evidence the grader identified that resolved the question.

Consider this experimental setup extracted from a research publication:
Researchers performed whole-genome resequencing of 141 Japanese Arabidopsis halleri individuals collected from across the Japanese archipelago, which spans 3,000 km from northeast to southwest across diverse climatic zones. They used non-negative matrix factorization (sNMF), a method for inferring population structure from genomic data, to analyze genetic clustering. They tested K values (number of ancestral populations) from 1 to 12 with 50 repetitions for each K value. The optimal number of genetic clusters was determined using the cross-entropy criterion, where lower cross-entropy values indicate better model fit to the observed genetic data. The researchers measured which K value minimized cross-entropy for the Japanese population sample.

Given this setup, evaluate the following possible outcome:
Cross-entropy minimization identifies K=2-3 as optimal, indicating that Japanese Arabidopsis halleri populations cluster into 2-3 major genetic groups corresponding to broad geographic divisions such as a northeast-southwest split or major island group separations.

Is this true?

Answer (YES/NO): NO